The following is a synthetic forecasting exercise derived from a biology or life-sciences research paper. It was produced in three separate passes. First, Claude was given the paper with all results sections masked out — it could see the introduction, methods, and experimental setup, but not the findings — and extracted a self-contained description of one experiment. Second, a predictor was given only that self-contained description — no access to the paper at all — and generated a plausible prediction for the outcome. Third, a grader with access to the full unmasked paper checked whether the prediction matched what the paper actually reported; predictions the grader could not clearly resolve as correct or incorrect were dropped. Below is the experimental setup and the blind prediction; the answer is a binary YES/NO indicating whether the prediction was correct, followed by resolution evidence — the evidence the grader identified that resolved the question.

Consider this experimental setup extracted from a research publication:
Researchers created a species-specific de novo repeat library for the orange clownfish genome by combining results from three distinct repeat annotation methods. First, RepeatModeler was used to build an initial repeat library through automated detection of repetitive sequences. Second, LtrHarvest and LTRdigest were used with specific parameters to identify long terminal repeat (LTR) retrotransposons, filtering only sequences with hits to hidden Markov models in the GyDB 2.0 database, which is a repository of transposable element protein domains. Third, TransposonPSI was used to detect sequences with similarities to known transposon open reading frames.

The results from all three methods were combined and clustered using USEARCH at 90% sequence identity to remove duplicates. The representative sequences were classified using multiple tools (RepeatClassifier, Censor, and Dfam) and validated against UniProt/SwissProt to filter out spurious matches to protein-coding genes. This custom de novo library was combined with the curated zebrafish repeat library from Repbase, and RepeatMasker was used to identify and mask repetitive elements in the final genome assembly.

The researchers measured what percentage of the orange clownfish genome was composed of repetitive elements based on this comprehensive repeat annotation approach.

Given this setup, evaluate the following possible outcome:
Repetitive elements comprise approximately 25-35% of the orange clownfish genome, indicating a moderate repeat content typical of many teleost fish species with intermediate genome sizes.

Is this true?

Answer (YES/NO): YES